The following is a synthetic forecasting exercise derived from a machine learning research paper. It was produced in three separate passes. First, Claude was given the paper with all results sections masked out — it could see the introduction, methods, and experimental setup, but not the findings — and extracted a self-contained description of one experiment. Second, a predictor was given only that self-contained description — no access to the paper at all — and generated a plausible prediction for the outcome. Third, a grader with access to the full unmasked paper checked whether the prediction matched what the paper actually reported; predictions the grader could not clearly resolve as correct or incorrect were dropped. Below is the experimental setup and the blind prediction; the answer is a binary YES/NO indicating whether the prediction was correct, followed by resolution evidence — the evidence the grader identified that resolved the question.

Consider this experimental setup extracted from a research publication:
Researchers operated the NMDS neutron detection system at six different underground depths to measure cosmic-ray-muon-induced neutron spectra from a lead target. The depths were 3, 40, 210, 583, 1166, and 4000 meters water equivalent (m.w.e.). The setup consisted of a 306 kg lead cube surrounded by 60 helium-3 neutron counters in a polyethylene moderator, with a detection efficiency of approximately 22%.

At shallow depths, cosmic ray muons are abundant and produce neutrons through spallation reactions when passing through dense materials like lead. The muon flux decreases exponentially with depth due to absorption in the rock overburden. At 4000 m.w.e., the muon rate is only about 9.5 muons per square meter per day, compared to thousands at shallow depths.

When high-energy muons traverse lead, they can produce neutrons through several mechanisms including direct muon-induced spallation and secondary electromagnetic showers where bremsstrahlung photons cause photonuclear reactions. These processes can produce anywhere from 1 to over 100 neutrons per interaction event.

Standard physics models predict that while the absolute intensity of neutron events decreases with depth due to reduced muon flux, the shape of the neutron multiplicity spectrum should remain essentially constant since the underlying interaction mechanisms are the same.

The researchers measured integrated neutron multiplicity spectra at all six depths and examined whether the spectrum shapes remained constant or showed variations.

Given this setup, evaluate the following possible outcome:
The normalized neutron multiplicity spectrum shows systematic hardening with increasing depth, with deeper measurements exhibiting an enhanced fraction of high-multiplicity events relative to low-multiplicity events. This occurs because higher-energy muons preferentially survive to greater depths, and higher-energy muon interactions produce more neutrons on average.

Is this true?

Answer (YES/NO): NO